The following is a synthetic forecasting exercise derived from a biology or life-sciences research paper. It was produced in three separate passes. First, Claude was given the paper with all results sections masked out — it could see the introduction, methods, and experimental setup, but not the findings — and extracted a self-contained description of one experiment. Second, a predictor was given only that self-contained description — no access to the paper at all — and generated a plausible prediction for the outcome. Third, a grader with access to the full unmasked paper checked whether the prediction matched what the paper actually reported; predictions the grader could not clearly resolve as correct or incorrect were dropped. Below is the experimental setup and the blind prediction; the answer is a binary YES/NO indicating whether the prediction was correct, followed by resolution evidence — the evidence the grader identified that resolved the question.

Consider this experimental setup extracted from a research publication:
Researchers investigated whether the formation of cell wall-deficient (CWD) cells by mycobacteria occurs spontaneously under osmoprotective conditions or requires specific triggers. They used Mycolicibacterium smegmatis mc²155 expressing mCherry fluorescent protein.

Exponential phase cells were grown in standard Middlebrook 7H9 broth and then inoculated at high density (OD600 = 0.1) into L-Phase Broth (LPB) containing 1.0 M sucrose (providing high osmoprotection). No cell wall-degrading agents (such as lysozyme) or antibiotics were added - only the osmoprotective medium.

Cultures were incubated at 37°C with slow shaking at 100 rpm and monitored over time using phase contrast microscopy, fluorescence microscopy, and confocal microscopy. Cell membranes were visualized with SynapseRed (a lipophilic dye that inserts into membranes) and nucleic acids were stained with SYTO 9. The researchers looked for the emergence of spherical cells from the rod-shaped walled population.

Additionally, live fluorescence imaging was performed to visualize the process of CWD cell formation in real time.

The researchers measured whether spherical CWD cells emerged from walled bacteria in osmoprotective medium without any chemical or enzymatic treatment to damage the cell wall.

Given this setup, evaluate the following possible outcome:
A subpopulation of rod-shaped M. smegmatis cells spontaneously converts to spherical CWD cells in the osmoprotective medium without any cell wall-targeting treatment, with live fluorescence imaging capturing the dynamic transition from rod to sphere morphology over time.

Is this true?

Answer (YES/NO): YES